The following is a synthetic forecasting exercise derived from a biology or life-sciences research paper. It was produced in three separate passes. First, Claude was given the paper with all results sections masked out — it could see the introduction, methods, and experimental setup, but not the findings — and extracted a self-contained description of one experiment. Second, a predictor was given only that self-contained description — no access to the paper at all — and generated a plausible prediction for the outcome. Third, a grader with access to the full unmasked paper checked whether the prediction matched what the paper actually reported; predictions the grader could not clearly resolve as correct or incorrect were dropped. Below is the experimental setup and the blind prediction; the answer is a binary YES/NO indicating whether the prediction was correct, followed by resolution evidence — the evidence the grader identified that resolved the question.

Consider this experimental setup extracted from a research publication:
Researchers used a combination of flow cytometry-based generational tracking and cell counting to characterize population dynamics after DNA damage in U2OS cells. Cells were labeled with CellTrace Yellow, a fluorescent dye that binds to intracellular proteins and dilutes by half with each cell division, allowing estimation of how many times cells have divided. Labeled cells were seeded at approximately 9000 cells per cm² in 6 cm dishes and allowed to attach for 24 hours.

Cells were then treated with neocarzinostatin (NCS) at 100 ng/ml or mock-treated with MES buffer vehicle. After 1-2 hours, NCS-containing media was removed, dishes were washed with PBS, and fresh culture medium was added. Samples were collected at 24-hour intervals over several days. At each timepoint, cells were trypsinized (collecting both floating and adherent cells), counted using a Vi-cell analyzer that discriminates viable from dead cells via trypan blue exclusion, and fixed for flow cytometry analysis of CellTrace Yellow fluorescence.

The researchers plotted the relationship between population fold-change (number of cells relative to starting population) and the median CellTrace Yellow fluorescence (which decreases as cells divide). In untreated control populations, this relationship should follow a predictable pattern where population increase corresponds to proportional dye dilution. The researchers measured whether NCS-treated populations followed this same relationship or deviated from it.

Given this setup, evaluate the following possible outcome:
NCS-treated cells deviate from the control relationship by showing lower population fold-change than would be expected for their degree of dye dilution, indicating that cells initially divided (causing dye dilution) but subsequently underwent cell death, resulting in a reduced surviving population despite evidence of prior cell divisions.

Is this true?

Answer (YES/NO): YES